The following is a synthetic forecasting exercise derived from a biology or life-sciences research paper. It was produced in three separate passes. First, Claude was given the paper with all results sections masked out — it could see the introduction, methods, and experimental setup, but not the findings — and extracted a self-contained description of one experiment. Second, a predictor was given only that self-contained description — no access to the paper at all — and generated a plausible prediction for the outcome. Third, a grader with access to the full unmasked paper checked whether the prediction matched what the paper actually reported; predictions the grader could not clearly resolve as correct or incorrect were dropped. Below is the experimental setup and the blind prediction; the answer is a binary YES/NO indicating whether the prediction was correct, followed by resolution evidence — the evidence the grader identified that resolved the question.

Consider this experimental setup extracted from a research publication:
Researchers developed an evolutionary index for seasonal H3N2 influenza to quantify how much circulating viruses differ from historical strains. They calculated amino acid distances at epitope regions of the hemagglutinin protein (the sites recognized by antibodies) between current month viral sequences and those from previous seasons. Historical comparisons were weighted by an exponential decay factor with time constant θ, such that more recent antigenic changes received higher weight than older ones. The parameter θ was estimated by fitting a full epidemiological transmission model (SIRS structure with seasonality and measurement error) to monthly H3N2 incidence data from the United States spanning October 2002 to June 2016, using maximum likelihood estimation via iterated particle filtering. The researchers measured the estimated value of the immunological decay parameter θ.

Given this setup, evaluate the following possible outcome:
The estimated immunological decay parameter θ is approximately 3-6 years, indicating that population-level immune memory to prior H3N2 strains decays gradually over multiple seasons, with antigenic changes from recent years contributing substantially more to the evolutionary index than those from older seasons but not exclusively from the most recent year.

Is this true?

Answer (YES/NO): NO